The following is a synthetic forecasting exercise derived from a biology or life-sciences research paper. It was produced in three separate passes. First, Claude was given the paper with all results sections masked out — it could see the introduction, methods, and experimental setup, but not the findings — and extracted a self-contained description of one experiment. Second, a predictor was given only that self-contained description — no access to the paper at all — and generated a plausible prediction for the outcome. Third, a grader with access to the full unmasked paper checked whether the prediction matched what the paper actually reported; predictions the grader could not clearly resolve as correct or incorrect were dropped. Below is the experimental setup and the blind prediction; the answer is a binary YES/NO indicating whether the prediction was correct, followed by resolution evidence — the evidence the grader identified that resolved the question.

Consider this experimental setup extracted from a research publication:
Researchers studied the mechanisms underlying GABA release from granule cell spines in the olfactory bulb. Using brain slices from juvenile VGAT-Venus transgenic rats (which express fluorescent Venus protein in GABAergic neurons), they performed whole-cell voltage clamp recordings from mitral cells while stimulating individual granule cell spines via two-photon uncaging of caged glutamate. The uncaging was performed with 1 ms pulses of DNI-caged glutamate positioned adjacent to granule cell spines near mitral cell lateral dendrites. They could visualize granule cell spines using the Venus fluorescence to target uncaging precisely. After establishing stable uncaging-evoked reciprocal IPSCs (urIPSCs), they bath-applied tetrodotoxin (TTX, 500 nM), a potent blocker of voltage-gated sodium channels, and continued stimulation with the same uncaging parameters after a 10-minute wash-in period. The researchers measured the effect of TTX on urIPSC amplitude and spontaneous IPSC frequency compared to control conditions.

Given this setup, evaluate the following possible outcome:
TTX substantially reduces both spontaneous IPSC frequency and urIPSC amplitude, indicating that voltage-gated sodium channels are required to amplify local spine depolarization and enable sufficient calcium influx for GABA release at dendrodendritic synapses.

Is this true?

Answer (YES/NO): YES